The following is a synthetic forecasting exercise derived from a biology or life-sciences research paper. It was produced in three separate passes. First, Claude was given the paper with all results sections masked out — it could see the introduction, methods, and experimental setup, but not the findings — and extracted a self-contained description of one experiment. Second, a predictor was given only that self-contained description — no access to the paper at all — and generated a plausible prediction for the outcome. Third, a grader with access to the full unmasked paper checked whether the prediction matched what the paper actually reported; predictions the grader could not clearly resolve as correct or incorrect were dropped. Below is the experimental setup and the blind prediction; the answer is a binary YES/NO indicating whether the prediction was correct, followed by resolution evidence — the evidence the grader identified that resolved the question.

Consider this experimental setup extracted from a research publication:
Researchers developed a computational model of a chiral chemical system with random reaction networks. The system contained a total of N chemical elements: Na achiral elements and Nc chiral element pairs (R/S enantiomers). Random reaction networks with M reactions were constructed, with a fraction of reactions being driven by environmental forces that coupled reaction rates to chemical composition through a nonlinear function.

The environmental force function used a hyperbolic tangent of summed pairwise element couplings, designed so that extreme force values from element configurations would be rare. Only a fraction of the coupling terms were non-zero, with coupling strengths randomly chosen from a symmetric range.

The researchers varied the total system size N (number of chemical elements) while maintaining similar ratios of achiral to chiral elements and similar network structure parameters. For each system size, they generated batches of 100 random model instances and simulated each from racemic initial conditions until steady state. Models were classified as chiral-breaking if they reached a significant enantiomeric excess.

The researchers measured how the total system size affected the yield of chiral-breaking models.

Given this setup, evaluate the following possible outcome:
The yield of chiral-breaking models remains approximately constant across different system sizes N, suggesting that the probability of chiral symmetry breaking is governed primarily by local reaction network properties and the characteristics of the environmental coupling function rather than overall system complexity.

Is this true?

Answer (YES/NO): NO